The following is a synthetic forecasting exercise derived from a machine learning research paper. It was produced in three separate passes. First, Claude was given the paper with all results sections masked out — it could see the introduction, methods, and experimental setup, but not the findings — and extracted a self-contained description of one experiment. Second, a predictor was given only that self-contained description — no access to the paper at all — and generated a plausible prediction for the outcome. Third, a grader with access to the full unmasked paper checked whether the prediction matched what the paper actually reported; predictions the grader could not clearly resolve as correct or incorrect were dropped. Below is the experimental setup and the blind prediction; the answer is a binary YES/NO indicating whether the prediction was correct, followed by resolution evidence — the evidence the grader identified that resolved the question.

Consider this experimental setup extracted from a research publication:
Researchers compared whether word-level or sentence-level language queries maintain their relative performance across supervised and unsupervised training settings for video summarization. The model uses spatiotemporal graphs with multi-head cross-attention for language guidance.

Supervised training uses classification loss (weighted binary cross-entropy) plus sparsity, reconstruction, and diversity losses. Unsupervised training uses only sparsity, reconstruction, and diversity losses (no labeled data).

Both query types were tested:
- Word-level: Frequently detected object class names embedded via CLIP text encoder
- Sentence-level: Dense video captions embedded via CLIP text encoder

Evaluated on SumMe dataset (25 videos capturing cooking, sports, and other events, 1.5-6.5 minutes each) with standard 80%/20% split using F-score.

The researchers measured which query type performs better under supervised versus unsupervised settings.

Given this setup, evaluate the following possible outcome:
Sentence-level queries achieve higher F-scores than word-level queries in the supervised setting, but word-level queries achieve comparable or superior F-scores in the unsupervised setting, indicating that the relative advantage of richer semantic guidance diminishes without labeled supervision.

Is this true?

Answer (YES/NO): NO